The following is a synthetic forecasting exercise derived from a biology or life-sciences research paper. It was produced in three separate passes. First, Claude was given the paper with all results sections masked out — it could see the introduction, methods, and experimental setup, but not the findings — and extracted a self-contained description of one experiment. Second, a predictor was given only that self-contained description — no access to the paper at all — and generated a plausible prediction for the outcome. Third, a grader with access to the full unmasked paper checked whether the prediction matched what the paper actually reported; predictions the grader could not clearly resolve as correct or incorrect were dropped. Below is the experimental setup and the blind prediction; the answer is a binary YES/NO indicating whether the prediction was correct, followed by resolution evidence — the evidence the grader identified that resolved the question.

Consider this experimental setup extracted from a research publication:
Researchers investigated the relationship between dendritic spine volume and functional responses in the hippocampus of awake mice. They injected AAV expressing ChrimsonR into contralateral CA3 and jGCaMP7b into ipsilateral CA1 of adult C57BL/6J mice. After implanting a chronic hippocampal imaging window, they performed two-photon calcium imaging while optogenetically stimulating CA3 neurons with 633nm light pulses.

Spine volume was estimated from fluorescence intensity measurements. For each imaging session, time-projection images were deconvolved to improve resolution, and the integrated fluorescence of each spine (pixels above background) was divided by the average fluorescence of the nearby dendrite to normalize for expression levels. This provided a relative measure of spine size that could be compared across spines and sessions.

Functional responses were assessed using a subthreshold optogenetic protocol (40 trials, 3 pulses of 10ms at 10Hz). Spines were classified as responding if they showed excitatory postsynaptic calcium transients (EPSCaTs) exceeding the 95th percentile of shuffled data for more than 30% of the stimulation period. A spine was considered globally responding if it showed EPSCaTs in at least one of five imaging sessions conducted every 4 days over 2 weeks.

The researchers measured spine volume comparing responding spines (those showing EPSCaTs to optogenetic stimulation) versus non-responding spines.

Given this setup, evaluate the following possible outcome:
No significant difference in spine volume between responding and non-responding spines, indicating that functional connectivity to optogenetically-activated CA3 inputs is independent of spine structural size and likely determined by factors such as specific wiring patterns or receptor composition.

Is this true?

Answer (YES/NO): NO